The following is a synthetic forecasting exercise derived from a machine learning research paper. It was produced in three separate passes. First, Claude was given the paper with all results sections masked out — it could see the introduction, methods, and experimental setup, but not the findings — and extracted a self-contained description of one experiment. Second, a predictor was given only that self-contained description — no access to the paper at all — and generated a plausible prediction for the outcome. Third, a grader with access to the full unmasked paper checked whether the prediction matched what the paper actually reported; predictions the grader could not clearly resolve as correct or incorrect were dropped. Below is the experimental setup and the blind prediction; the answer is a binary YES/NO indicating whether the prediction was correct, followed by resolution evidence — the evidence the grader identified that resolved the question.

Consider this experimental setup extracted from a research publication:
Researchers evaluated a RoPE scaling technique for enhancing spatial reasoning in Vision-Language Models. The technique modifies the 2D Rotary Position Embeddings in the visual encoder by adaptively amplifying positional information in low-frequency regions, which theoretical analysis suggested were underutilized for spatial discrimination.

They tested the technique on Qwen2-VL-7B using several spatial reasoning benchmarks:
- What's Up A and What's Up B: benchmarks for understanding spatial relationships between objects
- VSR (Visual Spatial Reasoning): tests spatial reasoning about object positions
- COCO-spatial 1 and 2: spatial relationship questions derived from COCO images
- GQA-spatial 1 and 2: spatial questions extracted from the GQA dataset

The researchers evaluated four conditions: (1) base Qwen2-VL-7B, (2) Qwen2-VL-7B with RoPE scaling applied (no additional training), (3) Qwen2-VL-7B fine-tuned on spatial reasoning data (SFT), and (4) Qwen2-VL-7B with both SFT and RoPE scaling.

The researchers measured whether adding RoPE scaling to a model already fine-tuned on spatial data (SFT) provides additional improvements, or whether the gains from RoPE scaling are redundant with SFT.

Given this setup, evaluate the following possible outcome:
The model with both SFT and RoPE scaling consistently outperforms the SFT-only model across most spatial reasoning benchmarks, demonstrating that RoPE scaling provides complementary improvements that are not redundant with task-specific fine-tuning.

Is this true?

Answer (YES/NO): YES